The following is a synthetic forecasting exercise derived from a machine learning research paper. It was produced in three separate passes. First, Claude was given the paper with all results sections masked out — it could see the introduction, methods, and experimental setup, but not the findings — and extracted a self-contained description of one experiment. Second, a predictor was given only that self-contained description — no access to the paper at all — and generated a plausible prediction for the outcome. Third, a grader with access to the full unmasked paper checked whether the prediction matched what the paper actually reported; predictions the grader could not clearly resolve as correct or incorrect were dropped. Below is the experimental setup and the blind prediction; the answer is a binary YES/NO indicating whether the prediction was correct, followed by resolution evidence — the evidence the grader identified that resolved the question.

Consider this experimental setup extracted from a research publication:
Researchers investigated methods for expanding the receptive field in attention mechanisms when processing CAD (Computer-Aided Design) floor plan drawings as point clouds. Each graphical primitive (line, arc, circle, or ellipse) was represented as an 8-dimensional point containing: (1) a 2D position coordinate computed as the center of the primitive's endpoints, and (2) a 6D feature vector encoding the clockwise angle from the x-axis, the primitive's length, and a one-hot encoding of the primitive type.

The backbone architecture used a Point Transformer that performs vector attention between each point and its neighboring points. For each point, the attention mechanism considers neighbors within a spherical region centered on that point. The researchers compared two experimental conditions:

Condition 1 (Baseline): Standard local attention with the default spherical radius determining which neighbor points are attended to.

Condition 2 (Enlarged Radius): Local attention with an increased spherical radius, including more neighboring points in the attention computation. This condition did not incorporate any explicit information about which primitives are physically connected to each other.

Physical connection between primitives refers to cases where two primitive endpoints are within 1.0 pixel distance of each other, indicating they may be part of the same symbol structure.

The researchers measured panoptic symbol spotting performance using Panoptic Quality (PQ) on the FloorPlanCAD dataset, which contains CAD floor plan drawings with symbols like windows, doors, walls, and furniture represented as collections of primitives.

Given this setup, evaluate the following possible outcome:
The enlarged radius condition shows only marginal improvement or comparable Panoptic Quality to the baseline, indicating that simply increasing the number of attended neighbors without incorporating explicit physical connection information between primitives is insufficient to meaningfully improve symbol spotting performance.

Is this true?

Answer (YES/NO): YES